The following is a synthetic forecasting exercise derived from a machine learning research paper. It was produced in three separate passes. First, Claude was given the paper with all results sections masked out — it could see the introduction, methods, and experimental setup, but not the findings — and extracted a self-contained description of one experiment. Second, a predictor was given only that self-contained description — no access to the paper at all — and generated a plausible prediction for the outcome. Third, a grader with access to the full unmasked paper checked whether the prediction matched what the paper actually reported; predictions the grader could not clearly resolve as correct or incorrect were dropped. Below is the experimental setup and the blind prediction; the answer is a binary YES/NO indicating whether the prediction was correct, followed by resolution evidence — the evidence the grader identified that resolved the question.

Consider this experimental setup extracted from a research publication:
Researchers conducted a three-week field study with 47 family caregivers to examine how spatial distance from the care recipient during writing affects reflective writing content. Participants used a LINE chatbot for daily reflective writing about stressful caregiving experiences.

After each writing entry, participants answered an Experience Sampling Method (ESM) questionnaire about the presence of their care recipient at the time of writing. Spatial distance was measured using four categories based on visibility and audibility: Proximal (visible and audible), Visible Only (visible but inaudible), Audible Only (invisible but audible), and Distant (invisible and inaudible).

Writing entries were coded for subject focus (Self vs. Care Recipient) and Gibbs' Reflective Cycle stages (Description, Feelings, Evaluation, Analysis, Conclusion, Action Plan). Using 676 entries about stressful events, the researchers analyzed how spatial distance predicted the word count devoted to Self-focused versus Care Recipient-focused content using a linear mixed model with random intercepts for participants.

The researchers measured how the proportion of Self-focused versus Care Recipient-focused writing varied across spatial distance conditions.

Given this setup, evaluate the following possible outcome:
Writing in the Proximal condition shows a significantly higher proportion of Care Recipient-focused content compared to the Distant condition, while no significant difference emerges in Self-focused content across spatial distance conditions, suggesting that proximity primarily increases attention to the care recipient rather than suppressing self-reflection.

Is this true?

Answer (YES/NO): NO